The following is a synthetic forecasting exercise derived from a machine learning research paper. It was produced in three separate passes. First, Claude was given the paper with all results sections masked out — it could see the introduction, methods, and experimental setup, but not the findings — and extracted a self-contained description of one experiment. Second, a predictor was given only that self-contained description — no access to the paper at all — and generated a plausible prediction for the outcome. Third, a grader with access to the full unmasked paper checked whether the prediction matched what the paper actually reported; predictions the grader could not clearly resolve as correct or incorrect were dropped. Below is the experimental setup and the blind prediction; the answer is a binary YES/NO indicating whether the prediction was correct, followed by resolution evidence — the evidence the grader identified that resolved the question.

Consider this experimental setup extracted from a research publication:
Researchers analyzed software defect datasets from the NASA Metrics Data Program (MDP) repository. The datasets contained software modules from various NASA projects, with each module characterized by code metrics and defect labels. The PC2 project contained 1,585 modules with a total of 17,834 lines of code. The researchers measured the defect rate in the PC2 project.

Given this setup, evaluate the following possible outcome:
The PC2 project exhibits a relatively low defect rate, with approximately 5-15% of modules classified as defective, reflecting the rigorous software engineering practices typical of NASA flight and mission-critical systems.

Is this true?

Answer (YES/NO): NO